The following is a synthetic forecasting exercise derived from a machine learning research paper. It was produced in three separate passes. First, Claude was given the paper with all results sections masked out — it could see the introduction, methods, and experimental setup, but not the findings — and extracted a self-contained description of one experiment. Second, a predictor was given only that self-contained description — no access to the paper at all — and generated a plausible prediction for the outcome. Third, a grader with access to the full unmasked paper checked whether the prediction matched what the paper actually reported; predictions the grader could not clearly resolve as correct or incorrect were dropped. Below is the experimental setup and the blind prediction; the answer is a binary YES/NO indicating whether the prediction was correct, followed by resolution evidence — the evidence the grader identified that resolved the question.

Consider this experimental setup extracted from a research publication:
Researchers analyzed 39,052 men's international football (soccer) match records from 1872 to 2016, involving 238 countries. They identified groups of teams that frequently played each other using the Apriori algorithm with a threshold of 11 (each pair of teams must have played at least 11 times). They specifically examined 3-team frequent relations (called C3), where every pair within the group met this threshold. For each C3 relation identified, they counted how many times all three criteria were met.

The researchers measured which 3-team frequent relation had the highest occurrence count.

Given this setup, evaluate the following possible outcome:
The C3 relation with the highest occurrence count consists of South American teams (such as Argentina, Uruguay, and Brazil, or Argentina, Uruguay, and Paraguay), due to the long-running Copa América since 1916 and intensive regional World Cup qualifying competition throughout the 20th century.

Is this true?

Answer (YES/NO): NO